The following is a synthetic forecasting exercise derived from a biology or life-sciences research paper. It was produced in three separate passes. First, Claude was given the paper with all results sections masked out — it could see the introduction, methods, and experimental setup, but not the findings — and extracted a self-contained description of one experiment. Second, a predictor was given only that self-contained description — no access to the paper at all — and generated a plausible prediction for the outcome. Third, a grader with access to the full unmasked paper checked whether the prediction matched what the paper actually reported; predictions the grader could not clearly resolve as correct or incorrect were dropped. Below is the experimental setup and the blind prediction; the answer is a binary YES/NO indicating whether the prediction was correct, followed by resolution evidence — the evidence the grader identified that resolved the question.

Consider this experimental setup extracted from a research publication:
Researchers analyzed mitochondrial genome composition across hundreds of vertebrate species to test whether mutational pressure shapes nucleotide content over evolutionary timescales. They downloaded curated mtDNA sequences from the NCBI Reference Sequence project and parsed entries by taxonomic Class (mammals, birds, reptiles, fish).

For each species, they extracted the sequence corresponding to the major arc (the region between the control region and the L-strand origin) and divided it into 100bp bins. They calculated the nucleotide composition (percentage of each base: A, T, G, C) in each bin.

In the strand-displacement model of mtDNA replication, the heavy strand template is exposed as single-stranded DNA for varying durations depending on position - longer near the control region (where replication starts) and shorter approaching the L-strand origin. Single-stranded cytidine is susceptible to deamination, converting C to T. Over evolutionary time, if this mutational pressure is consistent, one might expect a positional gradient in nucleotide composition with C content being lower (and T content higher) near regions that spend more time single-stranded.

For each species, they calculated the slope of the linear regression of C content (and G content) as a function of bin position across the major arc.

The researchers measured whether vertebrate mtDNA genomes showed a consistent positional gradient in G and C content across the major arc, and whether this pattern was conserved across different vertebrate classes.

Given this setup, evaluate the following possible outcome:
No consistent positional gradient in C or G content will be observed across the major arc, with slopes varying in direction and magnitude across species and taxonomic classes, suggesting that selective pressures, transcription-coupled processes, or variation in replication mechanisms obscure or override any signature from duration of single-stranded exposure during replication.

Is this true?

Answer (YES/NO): NO